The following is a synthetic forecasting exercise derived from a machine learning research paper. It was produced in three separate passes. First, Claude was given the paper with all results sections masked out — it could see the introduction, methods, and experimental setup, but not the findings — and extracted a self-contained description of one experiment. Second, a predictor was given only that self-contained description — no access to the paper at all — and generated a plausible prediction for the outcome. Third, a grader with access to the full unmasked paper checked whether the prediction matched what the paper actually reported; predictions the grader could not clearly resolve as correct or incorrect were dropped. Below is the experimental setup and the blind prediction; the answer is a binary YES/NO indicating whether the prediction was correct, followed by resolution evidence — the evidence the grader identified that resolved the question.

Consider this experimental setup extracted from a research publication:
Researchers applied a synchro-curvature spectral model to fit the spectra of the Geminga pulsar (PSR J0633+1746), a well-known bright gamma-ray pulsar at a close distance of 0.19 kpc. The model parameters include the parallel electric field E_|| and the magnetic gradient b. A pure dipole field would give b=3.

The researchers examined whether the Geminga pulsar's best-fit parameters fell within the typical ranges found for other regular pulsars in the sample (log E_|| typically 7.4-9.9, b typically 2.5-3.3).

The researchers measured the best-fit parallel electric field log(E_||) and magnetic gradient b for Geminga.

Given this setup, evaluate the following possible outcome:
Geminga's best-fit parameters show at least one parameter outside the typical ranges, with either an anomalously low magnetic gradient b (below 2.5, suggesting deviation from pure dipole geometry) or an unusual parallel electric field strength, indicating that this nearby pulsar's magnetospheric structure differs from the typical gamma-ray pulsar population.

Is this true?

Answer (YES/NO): NO